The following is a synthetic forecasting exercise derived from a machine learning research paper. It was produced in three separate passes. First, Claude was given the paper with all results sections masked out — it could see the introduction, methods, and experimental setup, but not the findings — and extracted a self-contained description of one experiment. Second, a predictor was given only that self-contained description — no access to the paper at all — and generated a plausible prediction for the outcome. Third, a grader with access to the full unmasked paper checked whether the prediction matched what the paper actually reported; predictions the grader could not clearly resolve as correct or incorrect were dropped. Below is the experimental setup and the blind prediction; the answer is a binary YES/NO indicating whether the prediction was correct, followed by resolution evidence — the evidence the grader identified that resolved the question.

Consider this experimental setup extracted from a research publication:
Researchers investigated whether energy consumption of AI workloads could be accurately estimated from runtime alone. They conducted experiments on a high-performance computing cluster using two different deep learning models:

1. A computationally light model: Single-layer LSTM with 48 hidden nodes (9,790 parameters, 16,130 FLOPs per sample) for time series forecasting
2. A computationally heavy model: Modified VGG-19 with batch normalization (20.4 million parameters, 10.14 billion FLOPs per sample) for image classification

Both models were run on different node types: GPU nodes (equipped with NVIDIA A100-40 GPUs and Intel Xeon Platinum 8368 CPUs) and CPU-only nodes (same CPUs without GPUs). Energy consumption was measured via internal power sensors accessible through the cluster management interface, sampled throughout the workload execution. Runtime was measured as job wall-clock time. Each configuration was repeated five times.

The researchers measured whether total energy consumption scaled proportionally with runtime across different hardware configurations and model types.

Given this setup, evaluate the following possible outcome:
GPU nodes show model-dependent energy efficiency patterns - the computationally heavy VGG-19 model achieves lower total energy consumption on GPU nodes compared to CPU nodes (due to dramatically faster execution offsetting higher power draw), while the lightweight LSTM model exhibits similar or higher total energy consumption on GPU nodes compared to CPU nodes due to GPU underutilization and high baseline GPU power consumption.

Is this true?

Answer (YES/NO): NO